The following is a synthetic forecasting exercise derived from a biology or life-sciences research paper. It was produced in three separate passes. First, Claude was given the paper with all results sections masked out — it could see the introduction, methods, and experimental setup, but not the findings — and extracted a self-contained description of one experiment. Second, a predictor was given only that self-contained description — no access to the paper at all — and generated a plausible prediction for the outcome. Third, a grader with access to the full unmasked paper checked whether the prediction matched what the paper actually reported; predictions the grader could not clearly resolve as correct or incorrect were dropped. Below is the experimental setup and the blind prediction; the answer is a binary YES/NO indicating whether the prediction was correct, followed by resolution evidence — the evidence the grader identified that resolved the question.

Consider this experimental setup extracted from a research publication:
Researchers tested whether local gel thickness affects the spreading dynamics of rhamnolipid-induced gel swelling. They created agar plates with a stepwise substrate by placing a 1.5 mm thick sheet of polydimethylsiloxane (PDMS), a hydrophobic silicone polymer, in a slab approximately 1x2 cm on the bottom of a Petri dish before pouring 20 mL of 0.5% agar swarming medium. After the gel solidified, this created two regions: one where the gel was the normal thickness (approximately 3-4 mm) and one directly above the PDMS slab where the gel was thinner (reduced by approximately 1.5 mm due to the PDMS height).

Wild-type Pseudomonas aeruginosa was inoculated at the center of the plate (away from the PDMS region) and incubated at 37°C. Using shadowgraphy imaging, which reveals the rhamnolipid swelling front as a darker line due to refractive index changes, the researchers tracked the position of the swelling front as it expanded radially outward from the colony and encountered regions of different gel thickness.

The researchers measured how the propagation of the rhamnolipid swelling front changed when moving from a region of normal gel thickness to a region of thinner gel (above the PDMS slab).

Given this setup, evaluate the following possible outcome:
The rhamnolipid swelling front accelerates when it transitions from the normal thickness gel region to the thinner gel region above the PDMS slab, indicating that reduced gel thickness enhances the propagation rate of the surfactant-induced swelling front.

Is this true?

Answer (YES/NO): YES